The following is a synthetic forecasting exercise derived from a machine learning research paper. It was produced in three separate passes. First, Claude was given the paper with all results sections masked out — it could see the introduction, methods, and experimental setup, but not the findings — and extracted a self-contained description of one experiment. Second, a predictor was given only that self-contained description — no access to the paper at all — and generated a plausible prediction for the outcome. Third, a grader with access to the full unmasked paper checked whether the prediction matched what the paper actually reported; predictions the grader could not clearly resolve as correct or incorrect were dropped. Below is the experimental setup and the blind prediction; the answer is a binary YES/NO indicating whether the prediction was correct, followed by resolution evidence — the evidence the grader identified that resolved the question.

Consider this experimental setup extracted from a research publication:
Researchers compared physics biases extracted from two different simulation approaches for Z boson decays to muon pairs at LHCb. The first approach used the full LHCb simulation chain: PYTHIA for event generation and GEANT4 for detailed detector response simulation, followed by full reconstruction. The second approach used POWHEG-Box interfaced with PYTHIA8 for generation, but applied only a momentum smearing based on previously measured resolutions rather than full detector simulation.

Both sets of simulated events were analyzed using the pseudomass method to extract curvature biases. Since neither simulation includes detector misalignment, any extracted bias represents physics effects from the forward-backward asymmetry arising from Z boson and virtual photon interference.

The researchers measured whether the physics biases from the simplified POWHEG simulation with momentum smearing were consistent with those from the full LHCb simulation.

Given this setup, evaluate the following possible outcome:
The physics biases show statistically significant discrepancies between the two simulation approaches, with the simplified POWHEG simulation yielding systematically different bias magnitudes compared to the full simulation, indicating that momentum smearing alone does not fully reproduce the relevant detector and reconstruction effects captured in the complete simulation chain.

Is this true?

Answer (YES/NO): NO